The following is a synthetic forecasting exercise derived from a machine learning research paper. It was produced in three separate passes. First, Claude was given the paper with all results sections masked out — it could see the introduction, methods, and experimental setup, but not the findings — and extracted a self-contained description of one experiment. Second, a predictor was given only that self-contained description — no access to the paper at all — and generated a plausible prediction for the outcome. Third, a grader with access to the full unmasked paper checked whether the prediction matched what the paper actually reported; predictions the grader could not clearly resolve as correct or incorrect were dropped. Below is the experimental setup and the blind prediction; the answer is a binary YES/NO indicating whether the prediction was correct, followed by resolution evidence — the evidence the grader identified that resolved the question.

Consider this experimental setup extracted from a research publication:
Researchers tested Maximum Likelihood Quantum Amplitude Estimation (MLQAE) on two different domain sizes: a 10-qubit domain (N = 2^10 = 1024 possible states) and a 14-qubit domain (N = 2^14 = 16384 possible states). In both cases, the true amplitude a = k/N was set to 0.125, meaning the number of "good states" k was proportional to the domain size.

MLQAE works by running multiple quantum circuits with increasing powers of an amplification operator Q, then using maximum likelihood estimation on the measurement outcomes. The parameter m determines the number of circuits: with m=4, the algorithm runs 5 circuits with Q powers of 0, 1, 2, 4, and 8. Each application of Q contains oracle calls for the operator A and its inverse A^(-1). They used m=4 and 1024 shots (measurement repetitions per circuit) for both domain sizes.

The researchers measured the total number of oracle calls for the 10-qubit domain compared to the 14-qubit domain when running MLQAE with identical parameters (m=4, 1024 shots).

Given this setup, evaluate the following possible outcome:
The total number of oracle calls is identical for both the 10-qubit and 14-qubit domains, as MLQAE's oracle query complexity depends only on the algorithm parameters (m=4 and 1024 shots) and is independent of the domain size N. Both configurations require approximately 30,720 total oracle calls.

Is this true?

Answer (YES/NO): NO